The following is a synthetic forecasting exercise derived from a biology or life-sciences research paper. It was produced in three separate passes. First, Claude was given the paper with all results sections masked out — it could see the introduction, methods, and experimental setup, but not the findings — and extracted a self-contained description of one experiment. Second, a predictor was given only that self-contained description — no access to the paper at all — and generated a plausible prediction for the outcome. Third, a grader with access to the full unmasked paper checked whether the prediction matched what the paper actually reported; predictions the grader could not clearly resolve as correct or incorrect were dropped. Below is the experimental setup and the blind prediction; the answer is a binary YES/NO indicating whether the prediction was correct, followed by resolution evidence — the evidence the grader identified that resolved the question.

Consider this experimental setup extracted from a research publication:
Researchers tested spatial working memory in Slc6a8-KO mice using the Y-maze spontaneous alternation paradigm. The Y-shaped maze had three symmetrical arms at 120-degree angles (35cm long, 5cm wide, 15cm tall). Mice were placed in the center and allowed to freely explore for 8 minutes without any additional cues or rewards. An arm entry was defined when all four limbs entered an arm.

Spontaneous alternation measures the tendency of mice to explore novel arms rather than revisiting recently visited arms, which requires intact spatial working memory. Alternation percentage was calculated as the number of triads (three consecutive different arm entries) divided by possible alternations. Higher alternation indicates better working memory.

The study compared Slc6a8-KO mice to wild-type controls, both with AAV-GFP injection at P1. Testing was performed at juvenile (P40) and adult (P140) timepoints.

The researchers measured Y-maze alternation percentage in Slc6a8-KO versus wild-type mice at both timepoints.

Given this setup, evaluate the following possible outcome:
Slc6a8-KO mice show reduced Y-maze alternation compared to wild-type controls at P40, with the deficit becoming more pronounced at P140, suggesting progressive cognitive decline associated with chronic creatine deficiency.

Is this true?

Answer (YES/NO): NO